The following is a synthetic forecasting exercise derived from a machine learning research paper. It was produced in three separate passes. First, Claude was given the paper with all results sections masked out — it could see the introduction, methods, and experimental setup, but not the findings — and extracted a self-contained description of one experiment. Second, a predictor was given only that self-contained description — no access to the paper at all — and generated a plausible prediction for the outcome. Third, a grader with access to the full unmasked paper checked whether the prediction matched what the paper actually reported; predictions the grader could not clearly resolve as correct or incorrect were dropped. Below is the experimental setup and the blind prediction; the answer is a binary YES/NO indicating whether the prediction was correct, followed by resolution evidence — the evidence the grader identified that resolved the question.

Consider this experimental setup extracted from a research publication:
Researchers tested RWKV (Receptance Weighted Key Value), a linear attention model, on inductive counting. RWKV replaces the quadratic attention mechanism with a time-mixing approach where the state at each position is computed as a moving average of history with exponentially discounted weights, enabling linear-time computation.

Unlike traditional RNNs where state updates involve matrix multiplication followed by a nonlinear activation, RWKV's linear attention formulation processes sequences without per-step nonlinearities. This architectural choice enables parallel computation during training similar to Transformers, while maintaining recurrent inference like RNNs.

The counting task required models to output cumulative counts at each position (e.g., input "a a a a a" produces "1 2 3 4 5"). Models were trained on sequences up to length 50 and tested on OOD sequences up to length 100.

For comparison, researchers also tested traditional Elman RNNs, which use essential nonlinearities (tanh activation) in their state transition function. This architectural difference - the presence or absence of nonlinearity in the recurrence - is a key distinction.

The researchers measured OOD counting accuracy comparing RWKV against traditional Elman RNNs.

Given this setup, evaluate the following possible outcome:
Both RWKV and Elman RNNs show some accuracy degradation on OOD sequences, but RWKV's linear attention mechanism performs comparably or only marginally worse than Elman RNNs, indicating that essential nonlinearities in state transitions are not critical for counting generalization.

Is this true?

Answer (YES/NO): NO